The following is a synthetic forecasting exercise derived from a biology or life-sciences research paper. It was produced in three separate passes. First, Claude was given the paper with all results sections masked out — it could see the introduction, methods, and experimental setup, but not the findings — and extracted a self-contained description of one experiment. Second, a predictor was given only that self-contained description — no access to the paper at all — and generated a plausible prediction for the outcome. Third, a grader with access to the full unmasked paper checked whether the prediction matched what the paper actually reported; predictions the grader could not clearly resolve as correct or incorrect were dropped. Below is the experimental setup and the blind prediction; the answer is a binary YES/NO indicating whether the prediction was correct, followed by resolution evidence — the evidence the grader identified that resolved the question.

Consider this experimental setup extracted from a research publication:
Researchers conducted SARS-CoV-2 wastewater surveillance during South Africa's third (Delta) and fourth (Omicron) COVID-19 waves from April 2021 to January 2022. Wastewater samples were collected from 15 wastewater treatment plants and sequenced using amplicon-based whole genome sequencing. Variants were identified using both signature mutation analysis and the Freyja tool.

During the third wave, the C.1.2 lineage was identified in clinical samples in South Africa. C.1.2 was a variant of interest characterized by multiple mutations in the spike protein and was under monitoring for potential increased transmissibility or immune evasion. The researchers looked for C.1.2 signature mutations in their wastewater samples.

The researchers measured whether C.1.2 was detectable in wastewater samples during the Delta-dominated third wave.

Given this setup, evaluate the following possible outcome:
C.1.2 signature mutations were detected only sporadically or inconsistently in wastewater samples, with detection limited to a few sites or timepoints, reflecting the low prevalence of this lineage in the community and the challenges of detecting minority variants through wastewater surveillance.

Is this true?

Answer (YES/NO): NO